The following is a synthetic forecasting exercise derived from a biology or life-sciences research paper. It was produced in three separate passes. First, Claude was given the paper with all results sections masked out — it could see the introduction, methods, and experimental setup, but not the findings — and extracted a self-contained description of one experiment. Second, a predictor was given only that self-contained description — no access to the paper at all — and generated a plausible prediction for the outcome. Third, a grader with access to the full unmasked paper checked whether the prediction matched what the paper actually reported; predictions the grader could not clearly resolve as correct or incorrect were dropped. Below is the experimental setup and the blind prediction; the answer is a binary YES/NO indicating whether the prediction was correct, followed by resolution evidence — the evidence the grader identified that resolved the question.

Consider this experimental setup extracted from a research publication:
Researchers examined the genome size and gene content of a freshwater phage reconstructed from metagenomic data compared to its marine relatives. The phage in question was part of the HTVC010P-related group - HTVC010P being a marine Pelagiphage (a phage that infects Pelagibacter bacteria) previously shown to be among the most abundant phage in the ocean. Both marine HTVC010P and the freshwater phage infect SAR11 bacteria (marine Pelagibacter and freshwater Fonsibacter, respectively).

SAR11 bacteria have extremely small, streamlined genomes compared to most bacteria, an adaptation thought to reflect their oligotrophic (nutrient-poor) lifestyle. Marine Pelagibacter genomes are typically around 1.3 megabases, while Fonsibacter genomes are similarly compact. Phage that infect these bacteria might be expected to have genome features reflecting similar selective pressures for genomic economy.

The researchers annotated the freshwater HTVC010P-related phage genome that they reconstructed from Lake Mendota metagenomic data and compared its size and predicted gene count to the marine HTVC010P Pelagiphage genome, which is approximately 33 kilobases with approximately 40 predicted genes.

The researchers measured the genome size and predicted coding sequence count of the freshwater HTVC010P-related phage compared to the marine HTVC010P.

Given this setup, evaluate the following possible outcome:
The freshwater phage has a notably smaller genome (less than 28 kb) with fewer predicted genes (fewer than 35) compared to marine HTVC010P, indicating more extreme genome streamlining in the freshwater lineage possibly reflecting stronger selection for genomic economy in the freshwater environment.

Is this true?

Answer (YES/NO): NO